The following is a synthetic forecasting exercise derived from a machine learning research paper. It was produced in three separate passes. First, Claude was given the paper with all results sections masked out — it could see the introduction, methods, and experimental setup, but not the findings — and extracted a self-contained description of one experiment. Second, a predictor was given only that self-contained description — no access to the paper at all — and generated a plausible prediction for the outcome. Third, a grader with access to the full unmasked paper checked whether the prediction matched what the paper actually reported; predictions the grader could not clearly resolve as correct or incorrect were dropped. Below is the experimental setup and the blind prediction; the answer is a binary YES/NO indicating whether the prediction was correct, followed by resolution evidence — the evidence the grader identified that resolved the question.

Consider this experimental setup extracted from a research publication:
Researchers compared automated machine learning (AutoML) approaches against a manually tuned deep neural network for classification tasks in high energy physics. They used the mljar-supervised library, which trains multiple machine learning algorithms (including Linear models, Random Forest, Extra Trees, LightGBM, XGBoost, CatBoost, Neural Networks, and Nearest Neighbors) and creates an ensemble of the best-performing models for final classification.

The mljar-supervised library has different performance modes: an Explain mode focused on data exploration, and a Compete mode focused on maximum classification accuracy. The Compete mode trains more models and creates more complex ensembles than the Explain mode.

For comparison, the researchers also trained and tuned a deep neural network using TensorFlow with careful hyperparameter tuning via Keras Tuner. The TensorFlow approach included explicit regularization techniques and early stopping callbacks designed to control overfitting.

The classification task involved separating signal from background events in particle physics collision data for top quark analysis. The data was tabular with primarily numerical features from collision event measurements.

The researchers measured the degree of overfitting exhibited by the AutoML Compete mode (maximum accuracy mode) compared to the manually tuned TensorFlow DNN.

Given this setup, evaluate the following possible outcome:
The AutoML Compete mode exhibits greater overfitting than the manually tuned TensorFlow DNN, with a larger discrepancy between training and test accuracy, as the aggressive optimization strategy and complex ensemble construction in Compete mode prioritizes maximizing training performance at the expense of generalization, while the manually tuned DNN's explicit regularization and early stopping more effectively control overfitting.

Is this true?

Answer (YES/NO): YES